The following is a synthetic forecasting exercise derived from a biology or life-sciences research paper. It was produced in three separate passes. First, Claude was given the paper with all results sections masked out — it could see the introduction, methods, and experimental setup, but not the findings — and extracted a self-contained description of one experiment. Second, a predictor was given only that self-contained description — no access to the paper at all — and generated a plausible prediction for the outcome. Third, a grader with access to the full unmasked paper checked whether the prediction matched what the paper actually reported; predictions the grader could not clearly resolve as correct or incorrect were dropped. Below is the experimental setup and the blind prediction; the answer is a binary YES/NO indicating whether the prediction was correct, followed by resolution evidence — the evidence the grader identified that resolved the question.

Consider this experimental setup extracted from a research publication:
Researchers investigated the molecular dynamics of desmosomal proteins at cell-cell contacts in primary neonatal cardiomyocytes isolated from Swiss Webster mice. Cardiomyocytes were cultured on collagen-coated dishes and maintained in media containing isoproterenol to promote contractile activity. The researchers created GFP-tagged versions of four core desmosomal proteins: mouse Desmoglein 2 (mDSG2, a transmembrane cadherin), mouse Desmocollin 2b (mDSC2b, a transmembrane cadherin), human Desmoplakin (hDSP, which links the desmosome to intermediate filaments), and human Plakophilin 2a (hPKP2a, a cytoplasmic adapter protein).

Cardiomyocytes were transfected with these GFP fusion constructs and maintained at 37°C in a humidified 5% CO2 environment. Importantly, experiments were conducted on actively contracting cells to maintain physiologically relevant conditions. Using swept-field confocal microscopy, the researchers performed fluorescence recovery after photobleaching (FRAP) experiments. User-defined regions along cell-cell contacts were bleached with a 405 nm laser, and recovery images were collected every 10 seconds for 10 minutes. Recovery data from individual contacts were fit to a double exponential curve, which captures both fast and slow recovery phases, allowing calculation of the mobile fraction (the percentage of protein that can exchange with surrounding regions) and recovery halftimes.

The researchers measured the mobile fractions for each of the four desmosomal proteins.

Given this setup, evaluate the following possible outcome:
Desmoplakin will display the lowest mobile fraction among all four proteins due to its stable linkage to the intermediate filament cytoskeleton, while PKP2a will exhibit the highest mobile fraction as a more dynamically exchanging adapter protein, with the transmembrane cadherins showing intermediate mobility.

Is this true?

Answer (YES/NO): NO